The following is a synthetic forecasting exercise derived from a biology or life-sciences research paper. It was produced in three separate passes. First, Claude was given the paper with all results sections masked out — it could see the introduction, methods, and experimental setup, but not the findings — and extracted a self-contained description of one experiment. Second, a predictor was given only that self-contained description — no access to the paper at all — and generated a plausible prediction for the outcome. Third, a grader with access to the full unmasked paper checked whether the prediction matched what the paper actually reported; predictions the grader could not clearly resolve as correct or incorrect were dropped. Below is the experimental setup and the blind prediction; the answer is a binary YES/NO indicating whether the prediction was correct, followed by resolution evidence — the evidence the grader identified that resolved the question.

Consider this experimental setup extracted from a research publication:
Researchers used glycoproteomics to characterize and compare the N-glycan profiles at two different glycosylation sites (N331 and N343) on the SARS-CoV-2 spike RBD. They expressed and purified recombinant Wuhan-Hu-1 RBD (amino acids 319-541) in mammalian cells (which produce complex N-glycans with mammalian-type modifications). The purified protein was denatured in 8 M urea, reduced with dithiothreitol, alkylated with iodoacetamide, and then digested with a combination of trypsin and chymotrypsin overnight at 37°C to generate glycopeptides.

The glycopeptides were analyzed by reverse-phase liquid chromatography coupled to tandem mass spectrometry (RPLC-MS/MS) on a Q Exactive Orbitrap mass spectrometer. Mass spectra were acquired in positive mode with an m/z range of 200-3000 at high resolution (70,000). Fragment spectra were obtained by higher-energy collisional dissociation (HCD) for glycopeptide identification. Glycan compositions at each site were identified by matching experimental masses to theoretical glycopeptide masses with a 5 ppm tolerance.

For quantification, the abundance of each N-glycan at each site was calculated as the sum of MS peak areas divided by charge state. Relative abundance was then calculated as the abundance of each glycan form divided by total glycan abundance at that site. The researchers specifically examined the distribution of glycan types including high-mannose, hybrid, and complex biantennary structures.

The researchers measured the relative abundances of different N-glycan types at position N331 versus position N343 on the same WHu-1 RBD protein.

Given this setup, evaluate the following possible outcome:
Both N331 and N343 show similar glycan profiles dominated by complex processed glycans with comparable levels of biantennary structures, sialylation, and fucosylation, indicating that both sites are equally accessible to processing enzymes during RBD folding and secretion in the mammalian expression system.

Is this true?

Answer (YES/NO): NO